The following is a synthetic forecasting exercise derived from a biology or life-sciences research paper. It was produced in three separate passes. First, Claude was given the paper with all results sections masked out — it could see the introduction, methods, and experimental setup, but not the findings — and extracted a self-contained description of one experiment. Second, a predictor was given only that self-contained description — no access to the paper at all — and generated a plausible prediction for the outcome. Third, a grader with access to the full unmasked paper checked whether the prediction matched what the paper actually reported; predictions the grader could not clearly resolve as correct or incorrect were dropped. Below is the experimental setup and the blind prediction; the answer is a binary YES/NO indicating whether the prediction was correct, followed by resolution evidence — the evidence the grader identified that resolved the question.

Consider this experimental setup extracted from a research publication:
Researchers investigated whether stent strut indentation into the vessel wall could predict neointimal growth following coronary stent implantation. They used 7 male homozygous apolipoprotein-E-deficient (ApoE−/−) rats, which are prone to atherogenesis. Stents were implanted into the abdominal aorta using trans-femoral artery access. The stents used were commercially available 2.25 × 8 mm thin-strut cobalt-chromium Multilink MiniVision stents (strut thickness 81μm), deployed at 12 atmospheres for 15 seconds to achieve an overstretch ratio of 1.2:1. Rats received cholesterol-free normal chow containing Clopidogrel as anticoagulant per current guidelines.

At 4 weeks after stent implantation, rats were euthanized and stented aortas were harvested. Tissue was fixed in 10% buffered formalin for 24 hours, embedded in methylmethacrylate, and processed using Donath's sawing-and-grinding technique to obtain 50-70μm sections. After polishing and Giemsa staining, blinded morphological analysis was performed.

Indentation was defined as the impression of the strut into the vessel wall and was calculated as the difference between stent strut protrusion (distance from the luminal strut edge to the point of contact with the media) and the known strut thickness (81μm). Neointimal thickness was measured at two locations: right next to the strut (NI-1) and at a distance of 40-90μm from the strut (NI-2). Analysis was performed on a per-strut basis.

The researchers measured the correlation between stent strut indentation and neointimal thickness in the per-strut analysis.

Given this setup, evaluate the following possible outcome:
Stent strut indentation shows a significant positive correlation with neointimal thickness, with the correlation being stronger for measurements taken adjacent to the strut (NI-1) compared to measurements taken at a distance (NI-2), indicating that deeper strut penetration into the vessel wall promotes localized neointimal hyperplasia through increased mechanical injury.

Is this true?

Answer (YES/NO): YES